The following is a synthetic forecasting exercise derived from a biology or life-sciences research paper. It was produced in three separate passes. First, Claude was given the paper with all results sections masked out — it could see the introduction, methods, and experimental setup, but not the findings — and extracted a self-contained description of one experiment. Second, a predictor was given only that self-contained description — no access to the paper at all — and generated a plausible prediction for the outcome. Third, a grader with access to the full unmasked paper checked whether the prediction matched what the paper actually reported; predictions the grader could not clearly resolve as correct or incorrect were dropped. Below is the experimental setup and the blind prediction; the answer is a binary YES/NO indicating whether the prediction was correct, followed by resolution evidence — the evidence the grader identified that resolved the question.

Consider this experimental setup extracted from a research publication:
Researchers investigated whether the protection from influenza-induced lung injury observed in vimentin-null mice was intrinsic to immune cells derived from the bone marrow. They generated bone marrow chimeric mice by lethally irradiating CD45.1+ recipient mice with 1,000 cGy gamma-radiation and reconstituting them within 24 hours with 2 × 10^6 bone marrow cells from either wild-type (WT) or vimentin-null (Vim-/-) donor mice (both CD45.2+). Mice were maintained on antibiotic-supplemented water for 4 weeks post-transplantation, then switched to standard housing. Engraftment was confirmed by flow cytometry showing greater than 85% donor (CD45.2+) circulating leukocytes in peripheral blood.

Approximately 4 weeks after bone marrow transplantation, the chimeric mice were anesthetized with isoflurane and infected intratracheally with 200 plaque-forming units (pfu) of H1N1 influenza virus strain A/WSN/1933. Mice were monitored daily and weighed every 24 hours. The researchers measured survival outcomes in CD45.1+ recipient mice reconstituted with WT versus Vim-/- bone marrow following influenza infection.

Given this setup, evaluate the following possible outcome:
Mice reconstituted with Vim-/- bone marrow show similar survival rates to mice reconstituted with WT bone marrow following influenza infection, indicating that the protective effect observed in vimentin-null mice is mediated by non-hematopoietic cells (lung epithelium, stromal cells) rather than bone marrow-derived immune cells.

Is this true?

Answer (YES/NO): NO